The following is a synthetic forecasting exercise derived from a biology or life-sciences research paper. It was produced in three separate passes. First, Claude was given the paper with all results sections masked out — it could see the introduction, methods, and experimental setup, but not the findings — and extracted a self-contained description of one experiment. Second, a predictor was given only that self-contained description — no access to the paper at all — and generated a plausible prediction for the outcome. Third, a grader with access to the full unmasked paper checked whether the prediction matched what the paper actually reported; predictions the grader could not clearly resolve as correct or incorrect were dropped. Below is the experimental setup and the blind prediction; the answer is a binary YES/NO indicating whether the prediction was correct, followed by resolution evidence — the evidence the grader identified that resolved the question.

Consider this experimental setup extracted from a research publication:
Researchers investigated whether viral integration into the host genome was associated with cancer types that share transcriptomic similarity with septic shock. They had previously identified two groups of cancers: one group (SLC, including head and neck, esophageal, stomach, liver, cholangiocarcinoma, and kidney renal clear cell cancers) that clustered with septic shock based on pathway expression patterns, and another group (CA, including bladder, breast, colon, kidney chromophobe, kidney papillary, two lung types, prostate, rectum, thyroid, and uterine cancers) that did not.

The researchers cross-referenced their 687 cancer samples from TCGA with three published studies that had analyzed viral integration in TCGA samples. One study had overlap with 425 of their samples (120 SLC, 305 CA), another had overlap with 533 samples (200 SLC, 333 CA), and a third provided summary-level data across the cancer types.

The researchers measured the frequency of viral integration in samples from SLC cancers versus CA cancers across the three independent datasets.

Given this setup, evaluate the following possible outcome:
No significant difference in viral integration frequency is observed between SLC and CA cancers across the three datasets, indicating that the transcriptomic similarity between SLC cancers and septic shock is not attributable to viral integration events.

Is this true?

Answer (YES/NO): NO